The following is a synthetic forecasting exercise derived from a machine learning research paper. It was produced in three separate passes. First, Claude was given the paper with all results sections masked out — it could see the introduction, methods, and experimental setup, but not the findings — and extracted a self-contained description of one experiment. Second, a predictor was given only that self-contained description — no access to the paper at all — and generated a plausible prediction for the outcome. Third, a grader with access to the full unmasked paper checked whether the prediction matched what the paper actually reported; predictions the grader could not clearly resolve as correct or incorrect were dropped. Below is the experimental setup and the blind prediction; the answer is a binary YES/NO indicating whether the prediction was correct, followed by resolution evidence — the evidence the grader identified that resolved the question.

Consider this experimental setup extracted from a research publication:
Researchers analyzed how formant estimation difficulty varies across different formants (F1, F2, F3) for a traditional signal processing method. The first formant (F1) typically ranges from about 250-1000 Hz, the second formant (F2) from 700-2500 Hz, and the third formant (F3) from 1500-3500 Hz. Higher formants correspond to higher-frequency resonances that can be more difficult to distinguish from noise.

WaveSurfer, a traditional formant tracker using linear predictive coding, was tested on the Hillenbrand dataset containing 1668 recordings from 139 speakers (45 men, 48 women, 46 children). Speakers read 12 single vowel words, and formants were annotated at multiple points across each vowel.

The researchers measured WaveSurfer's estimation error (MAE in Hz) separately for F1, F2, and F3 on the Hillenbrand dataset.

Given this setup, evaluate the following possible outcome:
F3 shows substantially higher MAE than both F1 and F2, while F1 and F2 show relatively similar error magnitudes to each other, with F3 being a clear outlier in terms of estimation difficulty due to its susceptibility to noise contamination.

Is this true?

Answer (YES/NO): NO